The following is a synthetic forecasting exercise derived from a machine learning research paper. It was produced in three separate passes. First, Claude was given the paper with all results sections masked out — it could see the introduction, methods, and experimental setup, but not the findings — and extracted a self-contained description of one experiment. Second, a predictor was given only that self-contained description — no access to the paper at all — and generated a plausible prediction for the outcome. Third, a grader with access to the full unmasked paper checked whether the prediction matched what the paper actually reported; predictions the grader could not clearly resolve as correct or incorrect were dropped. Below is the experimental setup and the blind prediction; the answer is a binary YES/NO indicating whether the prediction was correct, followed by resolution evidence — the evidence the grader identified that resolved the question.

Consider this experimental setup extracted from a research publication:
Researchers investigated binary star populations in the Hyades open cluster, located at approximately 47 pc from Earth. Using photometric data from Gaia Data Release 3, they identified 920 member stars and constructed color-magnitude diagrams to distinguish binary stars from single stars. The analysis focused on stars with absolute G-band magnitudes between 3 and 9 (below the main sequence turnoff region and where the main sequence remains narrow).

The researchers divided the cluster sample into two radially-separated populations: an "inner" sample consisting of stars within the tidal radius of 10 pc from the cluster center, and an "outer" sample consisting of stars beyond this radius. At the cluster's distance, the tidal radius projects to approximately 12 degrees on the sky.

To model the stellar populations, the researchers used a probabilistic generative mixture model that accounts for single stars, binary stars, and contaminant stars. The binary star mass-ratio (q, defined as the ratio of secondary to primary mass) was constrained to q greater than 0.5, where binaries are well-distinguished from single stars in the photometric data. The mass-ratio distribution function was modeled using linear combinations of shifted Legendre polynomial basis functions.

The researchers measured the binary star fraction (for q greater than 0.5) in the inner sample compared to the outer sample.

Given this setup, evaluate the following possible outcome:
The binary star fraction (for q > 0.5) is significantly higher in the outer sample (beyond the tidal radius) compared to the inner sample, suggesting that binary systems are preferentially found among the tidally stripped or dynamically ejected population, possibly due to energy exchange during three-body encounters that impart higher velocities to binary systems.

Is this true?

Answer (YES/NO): NO